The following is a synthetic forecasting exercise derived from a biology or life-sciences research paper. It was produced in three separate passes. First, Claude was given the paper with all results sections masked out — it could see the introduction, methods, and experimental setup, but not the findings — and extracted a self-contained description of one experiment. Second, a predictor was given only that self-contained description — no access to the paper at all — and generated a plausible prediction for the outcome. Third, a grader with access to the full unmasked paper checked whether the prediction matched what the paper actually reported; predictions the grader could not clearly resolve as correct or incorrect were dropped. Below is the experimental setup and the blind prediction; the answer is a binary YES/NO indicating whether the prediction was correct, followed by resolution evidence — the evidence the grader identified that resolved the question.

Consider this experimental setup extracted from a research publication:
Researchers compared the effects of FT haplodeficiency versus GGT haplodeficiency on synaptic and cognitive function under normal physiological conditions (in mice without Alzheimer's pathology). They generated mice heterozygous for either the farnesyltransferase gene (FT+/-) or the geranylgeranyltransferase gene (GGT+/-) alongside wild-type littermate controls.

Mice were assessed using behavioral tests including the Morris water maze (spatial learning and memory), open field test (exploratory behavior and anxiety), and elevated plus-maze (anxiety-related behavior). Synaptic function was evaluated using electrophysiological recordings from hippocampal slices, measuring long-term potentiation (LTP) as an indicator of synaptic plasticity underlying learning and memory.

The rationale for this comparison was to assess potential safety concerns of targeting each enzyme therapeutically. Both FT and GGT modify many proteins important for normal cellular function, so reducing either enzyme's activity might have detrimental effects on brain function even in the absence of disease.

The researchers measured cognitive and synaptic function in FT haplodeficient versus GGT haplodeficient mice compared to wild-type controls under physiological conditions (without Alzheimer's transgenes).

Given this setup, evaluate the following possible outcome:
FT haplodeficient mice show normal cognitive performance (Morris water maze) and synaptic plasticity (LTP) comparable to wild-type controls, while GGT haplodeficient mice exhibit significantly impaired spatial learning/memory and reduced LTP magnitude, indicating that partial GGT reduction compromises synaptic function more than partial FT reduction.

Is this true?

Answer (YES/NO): YES